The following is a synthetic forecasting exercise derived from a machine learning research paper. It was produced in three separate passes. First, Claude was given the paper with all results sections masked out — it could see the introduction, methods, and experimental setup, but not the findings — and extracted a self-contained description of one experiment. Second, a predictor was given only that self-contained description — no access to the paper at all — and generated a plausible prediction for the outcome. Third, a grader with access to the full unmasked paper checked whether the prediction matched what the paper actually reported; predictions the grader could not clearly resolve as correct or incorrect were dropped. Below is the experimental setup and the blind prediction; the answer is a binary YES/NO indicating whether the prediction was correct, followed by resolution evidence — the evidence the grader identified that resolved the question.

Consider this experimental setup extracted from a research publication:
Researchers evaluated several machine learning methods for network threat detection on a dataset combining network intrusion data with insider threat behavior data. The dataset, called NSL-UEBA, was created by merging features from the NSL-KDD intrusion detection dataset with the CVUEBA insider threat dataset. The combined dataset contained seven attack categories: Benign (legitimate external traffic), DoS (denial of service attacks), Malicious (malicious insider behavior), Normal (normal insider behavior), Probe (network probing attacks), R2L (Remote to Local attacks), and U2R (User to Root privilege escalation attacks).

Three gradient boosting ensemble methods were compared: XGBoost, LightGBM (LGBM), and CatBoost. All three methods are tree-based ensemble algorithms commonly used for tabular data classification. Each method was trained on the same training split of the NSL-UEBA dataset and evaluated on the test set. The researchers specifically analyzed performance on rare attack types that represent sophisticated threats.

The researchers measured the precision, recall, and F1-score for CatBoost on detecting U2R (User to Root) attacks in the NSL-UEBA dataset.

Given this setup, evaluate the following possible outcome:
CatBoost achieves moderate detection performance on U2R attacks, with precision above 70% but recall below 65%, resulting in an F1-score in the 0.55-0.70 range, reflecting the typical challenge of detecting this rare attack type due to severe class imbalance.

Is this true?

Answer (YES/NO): NO